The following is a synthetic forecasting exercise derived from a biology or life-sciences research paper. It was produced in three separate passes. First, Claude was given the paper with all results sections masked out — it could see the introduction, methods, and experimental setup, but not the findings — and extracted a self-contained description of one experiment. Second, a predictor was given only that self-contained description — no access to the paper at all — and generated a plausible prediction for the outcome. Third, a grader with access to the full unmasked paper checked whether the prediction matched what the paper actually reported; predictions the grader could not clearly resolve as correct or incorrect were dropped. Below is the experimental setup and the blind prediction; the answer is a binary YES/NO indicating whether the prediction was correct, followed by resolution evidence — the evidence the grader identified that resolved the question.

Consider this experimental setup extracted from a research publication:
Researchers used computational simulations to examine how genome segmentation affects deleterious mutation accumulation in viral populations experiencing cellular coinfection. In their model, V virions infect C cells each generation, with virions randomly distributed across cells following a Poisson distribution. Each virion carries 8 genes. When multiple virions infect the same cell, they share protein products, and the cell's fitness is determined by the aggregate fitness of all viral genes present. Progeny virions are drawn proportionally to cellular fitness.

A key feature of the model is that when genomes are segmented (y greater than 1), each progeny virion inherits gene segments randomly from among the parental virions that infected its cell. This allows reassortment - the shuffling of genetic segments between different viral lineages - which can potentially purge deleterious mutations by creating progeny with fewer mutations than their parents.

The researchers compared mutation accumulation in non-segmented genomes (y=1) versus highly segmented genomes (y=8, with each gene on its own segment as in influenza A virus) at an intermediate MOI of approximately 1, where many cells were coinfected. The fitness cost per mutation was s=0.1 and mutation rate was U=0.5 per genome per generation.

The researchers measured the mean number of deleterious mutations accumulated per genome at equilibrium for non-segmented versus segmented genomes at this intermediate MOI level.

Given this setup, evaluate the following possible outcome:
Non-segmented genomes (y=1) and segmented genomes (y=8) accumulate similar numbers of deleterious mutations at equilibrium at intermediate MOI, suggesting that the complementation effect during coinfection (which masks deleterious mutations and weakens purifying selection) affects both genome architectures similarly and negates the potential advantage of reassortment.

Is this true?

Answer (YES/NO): NO